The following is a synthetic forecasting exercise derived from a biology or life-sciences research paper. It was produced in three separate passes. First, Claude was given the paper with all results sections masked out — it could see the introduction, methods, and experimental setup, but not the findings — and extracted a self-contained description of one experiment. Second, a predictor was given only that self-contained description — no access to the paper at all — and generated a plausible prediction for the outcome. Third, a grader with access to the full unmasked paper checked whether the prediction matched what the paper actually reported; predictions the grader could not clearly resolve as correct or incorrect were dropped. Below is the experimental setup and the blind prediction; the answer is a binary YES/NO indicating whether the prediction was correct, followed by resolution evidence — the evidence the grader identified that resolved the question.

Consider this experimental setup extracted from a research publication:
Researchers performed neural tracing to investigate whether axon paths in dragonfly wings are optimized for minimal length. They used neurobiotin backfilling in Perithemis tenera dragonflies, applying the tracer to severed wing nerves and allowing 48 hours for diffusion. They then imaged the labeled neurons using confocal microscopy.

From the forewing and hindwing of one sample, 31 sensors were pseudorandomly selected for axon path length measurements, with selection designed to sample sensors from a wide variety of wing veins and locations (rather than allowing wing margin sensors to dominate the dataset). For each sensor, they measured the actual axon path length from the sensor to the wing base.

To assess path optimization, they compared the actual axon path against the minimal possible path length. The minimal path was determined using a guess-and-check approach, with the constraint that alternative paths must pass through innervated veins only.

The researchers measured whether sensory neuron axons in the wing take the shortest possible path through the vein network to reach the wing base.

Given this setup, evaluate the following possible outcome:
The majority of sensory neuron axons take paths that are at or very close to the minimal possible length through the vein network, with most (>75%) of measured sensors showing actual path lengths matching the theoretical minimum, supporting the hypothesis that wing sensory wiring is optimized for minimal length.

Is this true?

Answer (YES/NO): NO